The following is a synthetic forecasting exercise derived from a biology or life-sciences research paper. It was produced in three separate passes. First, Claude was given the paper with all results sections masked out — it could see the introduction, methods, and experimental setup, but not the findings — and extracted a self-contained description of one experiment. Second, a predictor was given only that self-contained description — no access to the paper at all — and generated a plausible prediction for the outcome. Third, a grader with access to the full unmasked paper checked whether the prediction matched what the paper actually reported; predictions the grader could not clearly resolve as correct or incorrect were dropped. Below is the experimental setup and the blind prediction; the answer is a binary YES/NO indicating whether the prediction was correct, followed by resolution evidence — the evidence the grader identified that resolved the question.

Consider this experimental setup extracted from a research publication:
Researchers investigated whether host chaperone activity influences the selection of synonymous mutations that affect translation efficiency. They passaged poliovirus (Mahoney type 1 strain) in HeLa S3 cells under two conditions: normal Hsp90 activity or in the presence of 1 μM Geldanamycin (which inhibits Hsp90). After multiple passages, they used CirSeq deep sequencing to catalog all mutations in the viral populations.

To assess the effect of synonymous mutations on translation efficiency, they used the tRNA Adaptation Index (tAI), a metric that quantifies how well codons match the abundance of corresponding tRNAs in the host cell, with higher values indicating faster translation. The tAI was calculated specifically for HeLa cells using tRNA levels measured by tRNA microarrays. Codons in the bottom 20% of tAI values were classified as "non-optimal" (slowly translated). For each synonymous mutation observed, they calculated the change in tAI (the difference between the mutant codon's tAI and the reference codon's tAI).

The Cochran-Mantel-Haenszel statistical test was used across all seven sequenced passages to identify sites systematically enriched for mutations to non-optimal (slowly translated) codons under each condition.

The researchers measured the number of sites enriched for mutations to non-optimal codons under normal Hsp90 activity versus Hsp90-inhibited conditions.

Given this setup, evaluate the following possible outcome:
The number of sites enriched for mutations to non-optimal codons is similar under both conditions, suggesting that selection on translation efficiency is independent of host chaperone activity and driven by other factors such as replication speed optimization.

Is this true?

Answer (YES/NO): NO